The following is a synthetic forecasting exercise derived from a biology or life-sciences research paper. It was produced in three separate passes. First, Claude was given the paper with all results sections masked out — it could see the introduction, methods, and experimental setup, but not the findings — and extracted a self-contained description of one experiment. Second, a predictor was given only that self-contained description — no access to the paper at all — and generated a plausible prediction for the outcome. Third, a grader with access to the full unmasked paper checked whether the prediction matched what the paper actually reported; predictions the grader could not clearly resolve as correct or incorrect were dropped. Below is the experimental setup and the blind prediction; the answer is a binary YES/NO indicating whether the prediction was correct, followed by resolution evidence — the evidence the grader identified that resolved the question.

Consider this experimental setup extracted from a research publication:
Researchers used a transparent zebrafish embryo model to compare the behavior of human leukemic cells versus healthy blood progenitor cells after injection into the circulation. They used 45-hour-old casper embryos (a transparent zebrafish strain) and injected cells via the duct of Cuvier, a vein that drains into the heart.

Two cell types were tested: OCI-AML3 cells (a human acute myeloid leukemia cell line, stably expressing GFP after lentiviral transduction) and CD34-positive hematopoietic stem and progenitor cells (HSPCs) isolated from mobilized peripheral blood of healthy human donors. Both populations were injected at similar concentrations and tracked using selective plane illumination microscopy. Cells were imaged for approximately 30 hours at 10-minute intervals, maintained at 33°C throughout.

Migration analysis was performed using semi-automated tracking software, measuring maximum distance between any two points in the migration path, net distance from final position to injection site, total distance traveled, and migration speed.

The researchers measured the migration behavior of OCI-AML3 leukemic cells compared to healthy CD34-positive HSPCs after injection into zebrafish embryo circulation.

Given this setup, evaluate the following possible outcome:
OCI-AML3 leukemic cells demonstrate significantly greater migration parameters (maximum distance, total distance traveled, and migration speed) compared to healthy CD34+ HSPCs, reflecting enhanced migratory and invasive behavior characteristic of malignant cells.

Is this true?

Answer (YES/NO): NO